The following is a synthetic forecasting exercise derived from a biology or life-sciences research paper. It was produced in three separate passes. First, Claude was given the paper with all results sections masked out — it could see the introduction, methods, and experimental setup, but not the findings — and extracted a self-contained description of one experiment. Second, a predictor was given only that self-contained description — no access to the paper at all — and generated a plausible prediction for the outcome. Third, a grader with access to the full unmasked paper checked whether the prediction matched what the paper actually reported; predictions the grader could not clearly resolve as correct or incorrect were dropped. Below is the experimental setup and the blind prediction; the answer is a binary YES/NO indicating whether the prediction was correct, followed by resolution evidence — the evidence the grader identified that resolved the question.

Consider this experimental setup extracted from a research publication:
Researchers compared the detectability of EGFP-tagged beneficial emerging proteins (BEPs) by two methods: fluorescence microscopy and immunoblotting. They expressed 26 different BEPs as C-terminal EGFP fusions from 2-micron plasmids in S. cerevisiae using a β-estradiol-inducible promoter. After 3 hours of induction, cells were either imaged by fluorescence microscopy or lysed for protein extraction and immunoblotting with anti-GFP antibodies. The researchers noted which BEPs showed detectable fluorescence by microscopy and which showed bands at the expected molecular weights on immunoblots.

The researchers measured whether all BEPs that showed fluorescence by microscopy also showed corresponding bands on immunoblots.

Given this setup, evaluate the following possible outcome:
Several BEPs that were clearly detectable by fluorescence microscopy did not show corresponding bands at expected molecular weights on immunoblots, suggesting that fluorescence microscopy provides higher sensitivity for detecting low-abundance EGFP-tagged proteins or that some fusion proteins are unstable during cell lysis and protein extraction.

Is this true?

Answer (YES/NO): YES